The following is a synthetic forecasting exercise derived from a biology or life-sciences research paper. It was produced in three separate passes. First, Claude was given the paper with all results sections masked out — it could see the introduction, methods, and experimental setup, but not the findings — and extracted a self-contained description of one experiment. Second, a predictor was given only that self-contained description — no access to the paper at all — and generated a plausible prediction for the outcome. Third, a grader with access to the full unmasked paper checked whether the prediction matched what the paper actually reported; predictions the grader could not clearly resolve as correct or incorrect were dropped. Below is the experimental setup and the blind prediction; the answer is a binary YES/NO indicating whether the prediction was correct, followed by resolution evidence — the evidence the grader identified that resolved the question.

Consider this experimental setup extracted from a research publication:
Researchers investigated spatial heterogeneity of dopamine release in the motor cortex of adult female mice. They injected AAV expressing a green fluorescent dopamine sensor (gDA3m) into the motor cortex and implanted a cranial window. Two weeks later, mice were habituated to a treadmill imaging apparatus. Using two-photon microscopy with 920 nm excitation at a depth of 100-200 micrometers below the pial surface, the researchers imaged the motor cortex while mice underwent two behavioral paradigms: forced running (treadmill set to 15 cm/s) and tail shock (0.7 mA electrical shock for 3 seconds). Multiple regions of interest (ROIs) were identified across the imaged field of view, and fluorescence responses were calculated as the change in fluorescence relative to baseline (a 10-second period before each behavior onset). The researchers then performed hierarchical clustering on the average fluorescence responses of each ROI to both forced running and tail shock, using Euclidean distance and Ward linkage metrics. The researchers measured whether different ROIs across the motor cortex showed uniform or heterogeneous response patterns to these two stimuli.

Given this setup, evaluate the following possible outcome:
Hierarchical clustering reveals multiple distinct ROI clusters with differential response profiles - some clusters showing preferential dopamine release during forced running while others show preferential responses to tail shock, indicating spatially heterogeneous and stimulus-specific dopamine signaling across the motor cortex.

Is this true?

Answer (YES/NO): YES